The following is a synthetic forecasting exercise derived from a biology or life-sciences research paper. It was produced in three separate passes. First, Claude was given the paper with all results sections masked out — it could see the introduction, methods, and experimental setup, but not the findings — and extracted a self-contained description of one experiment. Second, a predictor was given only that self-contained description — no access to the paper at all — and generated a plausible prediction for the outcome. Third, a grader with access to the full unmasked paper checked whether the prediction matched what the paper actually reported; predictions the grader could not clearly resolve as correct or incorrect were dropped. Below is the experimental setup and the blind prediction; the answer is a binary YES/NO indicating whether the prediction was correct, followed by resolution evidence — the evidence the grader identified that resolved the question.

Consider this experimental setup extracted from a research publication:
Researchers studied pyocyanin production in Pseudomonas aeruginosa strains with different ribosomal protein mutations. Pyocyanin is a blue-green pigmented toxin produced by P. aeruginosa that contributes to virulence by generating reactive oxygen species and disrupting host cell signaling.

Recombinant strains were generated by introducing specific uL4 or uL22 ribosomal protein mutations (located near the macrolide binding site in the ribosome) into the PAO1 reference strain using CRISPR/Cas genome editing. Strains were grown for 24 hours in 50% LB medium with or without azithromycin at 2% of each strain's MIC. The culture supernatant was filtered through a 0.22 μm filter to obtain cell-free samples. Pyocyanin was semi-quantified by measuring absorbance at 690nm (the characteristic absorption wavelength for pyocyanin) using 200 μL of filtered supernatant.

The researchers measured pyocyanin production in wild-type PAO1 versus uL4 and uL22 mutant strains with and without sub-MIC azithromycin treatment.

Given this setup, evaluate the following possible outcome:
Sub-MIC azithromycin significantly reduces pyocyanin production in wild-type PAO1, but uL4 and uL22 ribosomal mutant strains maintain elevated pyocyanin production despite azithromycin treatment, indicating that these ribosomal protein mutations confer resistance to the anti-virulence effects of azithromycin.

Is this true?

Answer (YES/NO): YES